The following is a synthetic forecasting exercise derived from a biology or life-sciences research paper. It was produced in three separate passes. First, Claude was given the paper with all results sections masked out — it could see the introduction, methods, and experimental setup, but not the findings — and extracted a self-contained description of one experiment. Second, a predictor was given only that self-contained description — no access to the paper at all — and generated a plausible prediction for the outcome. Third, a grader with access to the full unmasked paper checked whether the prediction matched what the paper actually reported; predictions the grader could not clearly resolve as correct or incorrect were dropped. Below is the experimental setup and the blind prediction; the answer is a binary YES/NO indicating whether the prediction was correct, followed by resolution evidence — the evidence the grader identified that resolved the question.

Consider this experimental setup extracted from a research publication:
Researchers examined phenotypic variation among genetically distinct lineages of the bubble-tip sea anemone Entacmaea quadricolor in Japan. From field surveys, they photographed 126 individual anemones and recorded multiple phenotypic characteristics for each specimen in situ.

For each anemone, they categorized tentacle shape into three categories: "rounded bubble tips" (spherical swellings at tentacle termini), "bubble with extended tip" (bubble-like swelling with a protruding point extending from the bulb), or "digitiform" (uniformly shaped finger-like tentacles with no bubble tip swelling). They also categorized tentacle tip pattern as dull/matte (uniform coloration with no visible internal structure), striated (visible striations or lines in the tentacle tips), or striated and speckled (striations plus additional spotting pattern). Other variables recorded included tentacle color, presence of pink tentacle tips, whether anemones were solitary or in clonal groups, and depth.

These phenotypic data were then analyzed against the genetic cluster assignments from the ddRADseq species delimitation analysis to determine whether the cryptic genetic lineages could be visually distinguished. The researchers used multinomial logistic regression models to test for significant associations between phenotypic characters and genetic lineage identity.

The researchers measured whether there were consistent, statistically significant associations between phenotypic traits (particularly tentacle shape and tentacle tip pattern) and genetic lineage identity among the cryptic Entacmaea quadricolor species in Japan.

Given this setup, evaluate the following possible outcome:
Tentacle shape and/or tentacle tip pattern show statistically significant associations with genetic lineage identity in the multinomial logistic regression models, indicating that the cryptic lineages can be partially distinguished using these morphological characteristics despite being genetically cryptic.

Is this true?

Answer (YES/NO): YES